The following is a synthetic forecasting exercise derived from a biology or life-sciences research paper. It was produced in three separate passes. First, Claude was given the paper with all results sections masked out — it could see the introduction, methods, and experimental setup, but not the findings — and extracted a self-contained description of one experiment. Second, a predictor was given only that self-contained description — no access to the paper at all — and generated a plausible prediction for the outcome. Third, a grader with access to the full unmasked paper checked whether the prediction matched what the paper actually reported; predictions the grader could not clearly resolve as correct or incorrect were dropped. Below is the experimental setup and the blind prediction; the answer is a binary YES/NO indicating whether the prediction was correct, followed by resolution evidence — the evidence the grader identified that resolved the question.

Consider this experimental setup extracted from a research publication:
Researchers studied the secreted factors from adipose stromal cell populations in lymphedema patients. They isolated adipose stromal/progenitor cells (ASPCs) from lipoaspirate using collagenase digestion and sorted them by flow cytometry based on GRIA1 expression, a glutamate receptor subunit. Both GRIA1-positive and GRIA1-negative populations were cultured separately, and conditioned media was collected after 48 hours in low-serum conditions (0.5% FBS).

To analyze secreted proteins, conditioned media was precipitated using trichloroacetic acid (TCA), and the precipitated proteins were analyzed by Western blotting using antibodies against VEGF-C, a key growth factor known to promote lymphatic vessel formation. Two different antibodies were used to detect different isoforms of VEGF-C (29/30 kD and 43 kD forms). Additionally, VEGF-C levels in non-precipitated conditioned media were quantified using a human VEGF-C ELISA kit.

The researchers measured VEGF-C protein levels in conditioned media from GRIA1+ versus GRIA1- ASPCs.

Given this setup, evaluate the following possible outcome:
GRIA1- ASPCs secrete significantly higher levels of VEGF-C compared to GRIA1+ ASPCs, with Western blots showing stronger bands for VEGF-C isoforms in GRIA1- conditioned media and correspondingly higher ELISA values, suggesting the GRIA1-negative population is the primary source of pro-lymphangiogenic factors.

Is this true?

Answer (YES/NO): NO